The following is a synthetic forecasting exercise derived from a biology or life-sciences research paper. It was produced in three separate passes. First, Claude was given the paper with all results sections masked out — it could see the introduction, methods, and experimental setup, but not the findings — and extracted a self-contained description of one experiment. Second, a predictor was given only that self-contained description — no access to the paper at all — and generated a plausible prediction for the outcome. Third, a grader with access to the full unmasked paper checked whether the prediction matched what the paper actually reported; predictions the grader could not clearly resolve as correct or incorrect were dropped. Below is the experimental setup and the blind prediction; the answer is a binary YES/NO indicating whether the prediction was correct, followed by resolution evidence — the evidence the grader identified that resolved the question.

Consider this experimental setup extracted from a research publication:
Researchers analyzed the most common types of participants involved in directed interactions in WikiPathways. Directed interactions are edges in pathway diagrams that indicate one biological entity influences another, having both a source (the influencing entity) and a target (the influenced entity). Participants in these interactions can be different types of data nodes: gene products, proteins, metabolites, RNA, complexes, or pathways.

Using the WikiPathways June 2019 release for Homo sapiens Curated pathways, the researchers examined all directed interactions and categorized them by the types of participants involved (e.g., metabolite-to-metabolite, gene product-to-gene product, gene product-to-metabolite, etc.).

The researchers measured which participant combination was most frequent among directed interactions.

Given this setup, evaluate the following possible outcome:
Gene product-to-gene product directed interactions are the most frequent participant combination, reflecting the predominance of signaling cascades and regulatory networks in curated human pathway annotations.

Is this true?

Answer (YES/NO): NO